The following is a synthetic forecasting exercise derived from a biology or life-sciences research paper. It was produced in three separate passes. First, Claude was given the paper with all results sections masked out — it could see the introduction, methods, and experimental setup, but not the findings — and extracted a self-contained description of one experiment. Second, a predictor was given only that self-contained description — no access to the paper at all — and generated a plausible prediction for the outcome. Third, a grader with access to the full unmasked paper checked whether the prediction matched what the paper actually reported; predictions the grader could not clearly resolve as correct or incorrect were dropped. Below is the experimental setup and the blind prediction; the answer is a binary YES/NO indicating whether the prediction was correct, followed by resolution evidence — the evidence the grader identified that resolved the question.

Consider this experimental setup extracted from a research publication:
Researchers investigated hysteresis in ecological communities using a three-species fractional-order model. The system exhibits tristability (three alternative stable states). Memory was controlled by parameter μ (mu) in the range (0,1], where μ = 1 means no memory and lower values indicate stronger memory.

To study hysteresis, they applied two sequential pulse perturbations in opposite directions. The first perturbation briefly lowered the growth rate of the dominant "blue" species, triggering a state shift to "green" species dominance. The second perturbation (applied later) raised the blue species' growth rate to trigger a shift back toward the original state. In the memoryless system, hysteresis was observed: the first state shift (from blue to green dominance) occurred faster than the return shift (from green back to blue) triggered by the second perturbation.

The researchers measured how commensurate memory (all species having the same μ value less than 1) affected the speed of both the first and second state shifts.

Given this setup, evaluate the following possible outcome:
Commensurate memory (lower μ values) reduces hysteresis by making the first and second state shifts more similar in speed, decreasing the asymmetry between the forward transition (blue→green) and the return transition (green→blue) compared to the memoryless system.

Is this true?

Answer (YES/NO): YES